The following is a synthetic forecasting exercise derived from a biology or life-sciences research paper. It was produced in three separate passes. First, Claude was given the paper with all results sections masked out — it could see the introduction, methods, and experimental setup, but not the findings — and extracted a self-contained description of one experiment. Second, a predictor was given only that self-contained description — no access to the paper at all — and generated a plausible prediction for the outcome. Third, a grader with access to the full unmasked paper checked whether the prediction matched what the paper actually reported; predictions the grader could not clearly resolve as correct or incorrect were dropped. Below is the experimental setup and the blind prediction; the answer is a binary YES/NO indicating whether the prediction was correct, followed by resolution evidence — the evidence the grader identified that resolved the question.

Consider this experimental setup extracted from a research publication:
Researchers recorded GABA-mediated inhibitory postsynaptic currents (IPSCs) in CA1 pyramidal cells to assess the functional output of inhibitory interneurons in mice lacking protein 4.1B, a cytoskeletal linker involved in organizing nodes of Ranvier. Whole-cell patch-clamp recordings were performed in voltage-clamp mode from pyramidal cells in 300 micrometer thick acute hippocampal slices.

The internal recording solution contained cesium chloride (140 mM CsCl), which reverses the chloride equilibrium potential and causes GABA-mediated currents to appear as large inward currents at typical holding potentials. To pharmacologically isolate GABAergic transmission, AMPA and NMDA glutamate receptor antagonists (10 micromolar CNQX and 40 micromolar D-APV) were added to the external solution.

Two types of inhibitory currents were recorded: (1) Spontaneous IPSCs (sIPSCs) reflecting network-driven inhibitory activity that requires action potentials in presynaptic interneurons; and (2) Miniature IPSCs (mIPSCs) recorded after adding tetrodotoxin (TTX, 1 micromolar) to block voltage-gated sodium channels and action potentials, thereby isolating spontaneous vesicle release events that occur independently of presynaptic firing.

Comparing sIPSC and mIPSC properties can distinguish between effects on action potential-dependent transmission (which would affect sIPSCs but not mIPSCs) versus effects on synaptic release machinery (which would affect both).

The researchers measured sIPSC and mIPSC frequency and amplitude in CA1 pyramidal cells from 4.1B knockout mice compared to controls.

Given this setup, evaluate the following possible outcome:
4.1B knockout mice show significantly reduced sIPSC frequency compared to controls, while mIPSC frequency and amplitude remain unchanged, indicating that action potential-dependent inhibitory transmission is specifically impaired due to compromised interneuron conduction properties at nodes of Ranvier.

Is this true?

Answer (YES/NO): NO